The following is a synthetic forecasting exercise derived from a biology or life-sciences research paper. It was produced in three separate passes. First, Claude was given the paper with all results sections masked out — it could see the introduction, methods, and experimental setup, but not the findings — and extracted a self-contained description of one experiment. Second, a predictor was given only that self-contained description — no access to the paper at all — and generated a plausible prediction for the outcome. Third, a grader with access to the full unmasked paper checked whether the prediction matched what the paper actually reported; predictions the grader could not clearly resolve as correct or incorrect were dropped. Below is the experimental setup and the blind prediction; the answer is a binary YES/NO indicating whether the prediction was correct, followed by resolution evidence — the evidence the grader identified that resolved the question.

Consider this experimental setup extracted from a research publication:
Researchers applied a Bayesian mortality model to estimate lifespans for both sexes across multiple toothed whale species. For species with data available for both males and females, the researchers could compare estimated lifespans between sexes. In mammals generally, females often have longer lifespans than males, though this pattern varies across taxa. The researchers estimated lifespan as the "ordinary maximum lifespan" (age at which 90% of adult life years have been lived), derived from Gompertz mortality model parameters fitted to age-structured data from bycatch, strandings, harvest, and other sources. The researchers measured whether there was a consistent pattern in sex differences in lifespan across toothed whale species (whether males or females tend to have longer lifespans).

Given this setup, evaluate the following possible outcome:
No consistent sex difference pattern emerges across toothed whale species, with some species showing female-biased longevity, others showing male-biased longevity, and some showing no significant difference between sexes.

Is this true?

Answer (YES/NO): YES